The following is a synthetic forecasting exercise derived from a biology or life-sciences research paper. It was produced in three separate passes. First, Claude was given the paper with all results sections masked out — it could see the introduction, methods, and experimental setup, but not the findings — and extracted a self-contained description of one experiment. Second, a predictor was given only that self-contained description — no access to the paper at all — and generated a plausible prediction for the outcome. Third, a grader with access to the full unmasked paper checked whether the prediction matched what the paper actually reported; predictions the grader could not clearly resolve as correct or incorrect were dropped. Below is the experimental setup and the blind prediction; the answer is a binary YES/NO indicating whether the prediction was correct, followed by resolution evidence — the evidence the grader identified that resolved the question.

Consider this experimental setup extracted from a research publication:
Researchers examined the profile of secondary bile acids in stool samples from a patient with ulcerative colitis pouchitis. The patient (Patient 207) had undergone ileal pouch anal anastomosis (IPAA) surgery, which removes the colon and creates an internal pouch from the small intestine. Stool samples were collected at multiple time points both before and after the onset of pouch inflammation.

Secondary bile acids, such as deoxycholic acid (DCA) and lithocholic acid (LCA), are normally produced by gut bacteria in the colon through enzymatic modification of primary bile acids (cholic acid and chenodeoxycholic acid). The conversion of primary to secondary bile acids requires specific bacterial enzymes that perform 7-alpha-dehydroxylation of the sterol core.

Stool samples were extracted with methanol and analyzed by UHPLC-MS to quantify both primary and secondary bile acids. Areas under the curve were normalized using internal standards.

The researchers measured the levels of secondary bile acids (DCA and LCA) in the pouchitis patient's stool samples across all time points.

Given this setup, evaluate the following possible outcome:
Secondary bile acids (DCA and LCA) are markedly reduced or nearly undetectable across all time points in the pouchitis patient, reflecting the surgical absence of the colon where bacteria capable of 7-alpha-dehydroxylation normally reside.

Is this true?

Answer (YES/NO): YES